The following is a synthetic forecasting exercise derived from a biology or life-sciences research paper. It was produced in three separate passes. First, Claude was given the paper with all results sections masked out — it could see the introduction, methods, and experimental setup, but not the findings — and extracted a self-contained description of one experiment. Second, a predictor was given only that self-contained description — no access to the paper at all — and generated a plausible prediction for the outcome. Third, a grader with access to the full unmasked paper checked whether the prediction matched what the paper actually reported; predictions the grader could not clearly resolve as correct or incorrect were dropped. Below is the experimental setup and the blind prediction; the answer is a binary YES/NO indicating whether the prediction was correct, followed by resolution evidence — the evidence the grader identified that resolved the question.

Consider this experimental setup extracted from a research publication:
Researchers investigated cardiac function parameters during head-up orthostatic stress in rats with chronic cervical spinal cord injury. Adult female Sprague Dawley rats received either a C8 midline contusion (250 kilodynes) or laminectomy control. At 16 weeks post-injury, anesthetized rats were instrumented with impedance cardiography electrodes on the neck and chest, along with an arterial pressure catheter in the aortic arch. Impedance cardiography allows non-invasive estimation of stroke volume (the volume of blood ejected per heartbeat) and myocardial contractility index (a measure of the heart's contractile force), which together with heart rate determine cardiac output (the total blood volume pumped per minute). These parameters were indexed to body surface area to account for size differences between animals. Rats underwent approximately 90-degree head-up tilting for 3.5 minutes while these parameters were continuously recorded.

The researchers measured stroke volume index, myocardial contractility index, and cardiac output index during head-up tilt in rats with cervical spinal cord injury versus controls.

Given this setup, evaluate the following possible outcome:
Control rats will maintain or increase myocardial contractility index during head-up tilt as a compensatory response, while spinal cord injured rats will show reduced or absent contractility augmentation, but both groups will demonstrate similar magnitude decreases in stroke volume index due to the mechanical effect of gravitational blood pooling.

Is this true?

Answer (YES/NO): NO